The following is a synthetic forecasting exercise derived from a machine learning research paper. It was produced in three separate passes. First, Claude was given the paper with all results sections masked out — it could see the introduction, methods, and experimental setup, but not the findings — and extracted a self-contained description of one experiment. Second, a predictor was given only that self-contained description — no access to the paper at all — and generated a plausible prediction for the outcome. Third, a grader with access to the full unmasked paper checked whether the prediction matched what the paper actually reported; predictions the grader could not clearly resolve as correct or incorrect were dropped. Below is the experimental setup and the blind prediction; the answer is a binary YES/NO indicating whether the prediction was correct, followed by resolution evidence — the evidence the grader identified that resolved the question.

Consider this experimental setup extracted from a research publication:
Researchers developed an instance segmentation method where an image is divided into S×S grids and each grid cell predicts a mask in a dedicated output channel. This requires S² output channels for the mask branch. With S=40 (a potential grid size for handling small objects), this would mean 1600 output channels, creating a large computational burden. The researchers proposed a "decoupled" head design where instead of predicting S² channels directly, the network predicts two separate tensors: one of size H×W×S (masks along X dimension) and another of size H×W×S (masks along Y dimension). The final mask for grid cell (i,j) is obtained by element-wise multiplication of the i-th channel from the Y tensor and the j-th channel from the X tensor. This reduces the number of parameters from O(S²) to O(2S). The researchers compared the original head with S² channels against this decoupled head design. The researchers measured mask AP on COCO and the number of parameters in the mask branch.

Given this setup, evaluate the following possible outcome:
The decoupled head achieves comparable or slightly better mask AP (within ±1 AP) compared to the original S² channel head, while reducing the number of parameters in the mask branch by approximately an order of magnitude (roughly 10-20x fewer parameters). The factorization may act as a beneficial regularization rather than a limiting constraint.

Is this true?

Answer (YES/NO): YES